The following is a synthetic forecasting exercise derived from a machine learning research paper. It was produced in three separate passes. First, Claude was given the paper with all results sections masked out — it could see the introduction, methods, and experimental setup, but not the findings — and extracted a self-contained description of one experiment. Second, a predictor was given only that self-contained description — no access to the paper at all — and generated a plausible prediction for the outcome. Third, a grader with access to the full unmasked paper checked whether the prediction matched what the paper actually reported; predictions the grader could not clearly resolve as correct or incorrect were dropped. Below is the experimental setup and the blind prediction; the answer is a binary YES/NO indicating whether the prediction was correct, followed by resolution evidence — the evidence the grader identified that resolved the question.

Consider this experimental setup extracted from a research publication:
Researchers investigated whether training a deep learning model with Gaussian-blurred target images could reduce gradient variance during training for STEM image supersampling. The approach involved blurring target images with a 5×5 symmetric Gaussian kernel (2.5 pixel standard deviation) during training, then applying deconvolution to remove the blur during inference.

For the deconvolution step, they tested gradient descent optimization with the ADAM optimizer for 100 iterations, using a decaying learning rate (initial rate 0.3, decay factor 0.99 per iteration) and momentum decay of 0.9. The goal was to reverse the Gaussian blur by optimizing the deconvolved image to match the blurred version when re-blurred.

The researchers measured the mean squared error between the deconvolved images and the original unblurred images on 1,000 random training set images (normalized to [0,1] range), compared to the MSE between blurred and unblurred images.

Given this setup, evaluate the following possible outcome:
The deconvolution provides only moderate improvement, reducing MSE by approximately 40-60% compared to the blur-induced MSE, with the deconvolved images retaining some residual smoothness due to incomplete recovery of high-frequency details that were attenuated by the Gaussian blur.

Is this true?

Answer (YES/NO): NO